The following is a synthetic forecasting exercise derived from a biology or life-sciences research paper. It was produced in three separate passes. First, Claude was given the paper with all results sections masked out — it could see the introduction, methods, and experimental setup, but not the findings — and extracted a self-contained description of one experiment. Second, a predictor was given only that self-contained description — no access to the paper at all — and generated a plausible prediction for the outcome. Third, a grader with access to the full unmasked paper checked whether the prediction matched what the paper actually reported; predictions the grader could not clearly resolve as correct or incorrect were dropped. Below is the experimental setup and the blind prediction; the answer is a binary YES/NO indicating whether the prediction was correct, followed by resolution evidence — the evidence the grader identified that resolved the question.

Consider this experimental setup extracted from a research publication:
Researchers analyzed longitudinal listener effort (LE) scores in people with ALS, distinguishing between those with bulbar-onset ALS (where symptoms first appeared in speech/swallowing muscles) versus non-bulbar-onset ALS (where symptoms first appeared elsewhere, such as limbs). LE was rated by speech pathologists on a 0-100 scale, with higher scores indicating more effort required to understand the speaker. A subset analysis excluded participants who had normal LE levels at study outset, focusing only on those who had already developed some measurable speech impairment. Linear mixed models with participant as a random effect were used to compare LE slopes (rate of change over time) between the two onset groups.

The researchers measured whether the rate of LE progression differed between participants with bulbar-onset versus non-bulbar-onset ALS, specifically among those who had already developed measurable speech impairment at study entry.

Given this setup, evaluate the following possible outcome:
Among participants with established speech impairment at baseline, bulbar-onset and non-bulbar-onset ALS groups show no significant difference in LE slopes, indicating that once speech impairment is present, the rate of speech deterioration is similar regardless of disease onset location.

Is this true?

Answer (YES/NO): YES